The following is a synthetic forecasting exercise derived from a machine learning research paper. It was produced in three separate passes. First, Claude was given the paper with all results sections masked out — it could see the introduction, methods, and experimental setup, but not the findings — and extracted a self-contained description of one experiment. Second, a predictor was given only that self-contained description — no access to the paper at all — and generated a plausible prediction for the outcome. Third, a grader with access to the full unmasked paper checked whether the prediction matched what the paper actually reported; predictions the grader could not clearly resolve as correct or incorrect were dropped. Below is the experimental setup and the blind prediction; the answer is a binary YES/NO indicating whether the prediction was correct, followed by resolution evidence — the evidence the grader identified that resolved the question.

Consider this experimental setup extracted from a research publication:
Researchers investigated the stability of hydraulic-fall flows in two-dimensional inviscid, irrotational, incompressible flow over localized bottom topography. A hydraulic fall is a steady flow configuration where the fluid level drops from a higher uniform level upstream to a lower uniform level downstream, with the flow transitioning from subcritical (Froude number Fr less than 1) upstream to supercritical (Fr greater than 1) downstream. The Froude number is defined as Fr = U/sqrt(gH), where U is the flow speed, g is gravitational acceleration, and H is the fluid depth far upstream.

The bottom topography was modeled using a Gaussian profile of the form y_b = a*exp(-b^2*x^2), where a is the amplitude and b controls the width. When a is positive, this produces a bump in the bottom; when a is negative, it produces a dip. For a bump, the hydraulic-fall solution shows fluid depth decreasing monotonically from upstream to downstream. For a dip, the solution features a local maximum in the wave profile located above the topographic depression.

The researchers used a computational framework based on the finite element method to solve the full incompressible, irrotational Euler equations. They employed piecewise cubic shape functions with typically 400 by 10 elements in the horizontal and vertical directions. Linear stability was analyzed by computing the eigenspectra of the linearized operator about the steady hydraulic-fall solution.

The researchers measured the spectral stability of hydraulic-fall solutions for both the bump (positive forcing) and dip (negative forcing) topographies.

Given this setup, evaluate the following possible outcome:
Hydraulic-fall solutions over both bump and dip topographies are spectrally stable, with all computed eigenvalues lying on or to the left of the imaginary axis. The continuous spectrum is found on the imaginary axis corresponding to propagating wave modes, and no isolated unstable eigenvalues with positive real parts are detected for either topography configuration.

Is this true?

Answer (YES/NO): NO